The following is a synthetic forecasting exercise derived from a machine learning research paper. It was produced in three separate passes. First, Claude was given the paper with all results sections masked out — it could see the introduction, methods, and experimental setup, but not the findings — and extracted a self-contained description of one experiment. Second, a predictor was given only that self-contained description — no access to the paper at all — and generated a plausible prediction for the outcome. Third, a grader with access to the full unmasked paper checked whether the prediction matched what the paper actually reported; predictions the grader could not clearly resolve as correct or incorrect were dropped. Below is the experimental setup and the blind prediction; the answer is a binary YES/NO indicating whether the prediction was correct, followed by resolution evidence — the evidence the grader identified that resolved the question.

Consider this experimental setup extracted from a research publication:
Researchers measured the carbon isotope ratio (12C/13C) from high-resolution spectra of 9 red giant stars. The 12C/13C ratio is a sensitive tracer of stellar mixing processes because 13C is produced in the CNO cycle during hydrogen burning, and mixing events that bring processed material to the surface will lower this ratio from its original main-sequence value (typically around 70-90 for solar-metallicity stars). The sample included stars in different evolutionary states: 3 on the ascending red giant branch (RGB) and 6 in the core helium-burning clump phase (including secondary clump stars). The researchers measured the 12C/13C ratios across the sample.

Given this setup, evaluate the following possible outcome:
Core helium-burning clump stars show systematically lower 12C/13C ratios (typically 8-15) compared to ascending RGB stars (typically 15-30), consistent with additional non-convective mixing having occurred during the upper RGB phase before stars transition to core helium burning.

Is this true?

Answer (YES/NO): NO